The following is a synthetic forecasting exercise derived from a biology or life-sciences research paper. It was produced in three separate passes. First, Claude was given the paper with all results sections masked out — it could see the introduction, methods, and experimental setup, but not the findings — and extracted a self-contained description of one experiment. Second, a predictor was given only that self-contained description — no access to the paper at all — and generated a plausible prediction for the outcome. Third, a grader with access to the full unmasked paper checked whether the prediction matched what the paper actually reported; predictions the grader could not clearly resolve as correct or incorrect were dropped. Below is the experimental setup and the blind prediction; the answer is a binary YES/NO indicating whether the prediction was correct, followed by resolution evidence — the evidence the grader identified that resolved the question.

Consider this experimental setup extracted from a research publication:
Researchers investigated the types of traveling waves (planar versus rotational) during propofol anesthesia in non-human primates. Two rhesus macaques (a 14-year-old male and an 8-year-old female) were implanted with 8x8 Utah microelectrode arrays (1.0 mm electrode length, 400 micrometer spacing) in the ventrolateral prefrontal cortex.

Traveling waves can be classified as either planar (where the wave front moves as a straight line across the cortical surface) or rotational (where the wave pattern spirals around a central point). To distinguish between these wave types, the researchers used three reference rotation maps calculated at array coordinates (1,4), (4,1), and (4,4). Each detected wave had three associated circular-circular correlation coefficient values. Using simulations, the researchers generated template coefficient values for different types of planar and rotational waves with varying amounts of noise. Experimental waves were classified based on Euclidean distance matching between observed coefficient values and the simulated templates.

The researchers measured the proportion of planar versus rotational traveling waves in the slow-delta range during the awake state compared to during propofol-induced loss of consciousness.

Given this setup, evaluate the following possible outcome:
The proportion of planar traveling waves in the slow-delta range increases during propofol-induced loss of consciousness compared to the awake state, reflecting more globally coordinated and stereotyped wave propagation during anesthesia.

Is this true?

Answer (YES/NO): YES